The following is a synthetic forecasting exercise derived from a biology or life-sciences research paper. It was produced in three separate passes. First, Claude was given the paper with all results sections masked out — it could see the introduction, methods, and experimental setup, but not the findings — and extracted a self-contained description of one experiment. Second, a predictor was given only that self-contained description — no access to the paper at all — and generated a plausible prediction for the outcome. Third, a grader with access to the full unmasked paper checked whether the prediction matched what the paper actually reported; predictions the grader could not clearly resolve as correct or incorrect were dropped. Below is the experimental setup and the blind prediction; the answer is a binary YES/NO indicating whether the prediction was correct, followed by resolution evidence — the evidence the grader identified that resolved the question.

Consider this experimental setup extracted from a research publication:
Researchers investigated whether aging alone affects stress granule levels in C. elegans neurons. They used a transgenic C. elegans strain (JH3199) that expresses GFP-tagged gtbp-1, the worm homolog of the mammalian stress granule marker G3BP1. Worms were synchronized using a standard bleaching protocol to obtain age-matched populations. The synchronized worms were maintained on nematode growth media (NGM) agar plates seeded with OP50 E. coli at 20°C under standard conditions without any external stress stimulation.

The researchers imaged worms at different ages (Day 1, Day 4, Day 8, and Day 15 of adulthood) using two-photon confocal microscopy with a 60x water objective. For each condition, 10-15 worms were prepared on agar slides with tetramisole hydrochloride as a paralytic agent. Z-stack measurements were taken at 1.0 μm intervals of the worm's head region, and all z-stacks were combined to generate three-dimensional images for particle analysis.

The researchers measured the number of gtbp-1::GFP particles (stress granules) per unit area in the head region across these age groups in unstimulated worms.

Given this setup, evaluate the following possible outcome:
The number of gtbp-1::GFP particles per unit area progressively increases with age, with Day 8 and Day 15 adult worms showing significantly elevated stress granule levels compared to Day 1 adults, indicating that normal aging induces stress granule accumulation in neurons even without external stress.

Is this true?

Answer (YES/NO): NO